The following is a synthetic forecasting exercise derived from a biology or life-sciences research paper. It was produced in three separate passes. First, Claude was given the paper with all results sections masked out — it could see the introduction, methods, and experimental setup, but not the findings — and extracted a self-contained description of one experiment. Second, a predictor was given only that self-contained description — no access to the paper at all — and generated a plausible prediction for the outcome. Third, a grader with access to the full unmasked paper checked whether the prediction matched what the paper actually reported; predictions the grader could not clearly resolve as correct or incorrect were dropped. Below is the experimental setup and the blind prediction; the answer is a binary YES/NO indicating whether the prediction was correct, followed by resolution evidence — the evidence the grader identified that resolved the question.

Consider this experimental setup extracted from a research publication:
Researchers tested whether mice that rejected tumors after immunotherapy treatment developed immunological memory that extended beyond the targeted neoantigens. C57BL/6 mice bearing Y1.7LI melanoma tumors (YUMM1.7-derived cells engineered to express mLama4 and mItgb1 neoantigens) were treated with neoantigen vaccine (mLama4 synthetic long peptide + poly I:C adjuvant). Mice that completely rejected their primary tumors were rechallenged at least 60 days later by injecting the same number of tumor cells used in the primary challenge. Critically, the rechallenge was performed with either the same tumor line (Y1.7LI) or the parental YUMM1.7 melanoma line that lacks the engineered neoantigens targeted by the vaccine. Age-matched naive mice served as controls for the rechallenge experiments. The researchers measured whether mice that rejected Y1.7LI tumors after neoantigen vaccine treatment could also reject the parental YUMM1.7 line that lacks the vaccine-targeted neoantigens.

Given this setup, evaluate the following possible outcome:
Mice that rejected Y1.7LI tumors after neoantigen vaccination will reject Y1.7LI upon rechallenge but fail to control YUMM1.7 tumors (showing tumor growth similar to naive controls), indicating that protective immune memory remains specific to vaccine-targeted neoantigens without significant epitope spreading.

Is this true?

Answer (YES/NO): YES